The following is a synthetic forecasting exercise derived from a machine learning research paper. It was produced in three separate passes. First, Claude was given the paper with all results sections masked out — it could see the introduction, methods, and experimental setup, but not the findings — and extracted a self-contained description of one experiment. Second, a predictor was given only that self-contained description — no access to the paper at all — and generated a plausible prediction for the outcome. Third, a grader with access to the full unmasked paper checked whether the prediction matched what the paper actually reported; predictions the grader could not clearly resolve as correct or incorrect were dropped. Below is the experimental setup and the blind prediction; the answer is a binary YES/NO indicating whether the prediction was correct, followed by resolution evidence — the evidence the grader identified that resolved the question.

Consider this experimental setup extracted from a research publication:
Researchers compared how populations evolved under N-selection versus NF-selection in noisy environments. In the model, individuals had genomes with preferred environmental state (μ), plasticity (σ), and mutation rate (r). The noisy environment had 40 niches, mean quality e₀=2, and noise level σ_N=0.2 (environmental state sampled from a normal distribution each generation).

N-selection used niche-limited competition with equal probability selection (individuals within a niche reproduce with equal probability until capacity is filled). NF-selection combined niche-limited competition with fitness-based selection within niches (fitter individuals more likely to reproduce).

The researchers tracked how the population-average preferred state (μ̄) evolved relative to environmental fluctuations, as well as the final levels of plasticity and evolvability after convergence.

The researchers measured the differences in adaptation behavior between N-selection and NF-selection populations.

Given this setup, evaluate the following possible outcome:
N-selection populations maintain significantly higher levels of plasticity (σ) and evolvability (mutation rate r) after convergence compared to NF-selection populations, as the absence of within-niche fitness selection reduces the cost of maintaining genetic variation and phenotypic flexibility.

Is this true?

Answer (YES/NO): NO